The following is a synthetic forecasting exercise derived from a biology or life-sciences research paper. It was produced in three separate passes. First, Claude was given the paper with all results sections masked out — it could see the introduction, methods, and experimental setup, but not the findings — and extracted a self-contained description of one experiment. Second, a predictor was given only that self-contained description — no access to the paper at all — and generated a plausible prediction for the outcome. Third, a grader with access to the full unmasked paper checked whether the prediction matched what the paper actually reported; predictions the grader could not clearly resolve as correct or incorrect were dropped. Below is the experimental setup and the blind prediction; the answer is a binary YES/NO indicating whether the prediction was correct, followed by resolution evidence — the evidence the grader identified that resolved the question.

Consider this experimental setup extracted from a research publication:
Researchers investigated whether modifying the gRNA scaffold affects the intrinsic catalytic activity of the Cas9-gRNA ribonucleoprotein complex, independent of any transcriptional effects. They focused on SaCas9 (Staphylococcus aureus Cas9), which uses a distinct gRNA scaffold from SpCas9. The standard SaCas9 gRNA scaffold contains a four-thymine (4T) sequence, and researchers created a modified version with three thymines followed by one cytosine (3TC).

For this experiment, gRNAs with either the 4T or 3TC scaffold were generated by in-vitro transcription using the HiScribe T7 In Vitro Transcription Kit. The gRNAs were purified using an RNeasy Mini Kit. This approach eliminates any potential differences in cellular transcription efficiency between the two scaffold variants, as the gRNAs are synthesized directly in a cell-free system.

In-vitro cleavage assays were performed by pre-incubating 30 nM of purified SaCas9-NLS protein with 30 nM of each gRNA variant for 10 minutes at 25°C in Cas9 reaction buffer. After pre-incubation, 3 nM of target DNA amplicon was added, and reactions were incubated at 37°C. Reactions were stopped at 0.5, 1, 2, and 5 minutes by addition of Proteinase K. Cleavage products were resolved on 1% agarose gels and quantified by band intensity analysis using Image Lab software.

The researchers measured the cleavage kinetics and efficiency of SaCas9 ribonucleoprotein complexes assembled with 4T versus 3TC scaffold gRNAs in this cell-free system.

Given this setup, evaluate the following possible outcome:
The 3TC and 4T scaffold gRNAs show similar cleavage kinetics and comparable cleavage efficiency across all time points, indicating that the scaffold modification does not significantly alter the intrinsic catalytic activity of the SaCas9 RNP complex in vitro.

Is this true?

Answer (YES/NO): YES